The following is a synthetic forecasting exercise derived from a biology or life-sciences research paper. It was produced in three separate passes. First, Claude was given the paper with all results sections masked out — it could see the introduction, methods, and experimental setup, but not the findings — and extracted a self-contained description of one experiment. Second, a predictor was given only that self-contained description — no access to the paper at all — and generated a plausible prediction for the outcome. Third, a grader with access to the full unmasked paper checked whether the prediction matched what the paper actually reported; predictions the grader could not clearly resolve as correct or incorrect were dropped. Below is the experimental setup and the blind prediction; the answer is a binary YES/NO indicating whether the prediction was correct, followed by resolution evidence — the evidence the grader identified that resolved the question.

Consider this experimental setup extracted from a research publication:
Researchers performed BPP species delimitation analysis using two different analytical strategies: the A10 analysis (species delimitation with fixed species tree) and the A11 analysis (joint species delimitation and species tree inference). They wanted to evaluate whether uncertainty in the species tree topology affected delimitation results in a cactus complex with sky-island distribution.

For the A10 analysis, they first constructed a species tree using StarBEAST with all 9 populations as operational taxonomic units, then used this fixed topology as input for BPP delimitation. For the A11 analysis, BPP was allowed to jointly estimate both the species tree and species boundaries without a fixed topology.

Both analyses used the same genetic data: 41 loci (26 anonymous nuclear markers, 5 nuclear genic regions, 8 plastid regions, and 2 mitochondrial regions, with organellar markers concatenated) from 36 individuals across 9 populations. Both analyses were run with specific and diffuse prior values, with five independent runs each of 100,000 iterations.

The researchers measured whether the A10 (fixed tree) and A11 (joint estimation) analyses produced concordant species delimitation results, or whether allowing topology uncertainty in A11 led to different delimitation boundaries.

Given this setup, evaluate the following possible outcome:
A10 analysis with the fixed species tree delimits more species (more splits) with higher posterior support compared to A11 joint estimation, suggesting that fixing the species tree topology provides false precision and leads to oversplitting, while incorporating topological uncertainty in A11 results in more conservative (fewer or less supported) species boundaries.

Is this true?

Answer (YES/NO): NO